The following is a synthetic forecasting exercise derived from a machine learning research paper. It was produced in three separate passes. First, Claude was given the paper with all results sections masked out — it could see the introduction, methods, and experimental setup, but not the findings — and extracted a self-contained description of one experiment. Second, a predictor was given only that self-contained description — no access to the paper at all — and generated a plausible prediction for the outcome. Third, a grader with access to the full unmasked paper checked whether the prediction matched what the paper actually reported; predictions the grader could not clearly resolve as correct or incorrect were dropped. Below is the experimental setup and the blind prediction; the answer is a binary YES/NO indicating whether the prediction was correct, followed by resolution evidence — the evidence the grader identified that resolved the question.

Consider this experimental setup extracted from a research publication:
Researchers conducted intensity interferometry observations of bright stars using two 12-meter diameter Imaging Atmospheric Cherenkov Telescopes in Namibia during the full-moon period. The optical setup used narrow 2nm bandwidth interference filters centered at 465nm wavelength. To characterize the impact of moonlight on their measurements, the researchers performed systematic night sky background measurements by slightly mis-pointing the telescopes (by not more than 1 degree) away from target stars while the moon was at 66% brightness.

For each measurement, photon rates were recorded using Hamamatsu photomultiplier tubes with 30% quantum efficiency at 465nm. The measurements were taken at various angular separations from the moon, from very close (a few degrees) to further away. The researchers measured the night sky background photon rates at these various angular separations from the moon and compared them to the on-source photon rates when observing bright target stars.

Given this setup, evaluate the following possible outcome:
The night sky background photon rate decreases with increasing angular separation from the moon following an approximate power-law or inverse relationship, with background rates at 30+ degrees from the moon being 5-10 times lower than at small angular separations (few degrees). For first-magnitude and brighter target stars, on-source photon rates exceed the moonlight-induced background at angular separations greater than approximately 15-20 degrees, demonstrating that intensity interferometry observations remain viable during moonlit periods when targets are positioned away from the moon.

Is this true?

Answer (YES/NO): NO